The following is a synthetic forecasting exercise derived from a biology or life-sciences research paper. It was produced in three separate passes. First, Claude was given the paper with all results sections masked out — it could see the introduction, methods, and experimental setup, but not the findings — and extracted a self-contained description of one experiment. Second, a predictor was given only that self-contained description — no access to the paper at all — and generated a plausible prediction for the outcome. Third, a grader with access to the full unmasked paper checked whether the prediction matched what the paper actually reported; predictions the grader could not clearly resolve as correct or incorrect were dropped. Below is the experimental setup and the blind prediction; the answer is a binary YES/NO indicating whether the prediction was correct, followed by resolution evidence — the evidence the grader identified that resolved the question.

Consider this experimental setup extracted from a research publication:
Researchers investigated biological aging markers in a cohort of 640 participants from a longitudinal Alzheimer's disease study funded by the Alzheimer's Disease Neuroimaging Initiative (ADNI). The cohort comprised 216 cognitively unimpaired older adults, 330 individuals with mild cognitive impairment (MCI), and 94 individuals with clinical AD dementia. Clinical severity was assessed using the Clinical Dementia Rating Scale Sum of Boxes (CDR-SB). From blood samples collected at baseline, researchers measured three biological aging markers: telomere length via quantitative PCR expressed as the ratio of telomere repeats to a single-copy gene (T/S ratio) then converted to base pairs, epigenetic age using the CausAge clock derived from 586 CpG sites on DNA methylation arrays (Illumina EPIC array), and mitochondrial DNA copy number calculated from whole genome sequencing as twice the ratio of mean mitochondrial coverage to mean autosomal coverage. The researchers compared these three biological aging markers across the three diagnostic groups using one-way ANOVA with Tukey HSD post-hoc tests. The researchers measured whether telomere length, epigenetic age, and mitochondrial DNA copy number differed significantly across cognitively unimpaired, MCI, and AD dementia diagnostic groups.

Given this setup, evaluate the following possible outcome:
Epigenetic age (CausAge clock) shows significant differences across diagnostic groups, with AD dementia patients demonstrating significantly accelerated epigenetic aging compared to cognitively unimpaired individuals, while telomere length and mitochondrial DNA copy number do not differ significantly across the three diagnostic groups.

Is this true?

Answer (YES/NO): NO